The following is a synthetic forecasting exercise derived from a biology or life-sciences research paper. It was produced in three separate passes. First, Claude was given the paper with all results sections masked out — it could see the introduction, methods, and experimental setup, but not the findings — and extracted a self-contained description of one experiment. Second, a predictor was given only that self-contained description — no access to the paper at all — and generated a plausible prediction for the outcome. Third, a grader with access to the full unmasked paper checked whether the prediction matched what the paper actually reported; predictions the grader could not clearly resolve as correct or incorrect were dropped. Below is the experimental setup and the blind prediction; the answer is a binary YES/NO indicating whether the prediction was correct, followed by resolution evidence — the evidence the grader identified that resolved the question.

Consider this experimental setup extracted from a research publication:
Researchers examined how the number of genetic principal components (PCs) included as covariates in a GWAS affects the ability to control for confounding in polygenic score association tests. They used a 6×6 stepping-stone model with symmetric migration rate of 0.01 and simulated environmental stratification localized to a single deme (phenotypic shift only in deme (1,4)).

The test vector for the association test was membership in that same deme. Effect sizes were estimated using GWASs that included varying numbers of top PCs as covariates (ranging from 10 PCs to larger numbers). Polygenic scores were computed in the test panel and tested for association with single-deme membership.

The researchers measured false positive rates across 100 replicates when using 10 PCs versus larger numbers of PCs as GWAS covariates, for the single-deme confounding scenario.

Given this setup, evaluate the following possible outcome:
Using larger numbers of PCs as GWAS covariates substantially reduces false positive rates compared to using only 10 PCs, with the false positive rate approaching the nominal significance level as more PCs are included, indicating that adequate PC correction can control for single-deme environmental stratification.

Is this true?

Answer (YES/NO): YES